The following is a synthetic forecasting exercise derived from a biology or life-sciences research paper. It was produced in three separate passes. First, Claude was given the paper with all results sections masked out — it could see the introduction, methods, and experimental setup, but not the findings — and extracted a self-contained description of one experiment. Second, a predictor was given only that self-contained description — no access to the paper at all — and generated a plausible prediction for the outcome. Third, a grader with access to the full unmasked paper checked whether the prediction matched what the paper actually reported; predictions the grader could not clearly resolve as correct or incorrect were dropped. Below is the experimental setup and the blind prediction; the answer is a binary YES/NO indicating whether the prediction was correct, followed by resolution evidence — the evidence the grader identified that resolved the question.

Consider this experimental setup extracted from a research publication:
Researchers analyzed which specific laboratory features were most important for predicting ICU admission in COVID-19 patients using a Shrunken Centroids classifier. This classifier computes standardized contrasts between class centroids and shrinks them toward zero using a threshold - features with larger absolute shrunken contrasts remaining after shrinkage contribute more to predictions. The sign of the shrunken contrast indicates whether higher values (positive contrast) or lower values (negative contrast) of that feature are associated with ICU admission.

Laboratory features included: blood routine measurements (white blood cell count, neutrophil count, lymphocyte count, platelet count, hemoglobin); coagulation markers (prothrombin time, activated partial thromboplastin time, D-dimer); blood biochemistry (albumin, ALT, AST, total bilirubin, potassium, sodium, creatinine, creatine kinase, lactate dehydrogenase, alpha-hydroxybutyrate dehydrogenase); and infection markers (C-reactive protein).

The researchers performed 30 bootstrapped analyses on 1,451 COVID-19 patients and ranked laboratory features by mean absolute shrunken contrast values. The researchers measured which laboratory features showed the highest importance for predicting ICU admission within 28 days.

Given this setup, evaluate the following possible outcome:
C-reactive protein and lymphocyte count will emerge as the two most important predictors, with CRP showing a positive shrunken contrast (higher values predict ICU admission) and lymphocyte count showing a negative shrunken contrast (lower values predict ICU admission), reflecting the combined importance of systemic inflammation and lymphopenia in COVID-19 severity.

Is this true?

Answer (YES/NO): NO